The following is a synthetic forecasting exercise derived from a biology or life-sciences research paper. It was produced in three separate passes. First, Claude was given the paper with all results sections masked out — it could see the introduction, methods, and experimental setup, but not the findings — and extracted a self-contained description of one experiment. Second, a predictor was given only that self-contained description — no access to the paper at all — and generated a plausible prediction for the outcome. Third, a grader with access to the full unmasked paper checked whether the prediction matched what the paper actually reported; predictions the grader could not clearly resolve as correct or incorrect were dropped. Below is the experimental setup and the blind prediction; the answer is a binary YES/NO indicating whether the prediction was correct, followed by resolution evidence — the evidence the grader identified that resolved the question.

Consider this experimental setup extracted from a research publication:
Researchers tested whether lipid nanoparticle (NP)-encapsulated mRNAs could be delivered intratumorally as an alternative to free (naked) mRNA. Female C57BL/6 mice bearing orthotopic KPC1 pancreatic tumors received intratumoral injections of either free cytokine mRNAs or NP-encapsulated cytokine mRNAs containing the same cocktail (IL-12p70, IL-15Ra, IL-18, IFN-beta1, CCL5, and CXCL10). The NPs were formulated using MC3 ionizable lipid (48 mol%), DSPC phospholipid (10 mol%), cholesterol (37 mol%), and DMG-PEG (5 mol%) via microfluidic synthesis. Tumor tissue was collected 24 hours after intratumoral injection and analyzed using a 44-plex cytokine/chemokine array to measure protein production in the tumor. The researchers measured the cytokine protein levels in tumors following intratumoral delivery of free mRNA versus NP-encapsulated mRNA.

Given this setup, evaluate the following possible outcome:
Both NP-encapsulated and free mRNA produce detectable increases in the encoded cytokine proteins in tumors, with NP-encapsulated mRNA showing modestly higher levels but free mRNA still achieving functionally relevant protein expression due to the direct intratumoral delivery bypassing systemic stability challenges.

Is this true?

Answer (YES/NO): NO